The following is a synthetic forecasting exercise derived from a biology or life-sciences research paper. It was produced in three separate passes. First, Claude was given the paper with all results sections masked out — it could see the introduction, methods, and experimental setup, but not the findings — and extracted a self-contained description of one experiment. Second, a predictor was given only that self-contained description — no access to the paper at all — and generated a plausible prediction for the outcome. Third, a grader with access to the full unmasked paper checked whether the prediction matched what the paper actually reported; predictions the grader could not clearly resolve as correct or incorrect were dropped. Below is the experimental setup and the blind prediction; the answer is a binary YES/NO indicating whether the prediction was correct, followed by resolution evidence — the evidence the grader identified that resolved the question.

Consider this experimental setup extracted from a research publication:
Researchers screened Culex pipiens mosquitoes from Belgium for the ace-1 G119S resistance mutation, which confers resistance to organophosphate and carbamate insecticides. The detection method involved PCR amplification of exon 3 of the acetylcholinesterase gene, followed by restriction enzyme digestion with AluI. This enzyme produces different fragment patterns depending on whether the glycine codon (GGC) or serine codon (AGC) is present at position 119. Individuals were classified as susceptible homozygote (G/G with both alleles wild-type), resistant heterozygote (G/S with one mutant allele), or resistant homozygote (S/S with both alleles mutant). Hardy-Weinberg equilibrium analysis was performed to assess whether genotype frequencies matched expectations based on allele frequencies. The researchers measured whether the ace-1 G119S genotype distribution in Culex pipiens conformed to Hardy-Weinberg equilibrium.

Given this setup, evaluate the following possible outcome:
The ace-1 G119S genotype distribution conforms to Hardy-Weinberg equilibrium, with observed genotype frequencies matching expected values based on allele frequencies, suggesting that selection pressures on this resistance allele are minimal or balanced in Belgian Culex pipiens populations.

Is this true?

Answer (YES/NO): NO